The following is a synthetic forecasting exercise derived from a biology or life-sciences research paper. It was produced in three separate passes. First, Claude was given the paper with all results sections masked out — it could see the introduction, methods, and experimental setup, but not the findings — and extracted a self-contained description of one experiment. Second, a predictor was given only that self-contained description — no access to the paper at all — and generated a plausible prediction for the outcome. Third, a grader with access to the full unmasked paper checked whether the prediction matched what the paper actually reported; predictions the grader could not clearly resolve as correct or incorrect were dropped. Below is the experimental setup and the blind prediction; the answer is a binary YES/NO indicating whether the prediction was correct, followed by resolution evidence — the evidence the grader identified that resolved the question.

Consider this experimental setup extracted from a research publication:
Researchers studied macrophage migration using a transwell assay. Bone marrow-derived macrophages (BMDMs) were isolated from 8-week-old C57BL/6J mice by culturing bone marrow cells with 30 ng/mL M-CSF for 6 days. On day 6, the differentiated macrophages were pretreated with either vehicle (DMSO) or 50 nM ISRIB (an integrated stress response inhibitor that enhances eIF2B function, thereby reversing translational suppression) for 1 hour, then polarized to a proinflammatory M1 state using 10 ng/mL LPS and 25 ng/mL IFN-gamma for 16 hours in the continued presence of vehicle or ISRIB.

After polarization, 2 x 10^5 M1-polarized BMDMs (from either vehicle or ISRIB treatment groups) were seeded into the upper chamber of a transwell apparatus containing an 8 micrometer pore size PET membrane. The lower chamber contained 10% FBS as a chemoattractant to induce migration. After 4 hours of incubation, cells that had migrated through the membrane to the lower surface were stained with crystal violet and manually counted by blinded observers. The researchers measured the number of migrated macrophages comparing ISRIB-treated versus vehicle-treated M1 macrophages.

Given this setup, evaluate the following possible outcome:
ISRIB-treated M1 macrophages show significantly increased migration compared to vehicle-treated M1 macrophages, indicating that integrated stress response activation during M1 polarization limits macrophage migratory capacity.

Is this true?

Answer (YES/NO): NO